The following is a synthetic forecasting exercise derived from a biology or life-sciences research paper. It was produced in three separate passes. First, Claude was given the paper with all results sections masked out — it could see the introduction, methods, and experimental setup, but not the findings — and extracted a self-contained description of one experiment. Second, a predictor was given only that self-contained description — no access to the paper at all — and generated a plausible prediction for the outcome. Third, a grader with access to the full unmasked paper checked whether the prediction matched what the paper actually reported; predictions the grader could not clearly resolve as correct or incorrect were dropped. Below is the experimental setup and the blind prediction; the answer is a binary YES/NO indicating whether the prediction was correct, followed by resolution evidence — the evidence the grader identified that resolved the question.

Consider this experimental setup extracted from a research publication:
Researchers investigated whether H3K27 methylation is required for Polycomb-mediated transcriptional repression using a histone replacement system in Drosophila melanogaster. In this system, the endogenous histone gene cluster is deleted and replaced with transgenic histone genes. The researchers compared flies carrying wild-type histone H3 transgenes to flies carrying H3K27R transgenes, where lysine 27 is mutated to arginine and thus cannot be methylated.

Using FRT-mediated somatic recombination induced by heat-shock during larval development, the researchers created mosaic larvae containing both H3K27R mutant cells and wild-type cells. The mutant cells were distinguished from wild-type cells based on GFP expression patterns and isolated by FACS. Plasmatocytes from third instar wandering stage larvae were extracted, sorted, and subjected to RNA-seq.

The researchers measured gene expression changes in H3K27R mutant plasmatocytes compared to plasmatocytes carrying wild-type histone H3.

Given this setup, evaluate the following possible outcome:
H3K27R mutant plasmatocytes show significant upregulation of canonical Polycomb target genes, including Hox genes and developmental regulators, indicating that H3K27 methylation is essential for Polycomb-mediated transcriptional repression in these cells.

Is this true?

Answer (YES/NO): YES